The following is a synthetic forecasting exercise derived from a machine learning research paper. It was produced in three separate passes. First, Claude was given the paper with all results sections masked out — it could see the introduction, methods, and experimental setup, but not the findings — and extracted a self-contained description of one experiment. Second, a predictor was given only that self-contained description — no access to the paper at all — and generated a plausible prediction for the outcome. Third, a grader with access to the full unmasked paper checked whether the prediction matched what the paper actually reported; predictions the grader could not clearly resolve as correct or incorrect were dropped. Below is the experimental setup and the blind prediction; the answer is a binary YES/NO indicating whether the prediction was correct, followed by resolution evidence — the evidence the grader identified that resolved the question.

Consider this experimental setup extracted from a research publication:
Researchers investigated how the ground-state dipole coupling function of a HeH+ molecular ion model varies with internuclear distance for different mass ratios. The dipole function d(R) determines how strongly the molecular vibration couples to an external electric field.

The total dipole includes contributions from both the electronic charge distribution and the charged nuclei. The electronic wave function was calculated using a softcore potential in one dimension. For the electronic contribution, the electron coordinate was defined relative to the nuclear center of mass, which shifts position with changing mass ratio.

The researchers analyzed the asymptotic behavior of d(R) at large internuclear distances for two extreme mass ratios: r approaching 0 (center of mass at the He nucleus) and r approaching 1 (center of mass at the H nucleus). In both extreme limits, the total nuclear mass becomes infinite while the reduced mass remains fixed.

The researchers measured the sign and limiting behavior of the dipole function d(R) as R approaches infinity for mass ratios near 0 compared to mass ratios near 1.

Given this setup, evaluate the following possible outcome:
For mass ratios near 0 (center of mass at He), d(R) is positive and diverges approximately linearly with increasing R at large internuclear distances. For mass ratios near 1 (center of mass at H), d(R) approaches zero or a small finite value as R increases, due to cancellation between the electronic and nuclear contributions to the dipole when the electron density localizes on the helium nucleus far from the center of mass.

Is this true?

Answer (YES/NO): YES